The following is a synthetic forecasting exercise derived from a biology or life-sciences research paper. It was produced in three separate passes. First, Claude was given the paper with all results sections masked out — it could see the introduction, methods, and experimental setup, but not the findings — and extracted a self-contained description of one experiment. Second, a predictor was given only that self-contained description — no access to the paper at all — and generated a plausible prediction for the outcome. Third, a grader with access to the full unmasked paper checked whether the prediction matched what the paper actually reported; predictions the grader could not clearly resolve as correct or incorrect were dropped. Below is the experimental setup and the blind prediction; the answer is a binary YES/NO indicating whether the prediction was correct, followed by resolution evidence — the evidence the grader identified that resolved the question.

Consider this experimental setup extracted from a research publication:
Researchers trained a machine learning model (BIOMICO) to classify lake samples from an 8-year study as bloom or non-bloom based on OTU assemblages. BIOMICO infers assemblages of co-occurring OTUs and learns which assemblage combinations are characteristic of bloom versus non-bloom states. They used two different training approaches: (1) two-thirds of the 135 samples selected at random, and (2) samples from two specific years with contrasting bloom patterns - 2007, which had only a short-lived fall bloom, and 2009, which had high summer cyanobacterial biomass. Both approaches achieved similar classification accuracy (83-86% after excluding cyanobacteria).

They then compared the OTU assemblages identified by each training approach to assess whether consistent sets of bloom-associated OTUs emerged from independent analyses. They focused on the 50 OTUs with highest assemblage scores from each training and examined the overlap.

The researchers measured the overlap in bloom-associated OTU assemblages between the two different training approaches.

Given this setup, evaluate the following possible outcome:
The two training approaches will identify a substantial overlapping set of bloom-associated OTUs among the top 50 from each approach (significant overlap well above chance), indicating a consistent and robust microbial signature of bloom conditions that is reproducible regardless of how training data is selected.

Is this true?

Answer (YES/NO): NO